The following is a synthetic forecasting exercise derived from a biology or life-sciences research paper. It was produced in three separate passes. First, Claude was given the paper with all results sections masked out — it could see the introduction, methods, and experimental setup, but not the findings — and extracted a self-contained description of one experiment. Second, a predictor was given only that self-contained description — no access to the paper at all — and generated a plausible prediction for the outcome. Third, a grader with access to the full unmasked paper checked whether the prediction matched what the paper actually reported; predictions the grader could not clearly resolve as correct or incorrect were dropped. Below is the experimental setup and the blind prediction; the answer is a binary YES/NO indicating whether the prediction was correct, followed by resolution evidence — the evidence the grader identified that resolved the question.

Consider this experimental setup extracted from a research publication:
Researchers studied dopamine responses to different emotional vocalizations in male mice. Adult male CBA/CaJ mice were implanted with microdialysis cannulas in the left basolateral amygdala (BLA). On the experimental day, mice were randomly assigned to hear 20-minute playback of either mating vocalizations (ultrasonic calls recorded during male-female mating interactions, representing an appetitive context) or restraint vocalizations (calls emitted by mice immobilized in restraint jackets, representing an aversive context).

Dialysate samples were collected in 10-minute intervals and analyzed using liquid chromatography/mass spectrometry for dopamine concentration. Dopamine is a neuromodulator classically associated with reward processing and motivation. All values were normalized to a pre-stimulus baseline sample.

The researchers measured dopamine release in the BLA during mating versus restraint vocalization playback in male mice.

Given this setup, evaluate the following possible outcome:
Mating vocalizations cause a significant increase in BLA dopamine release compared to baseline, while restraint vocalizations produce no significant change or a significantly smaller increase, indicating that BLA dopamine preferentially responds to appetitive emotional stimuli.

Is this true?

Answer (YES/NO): YES